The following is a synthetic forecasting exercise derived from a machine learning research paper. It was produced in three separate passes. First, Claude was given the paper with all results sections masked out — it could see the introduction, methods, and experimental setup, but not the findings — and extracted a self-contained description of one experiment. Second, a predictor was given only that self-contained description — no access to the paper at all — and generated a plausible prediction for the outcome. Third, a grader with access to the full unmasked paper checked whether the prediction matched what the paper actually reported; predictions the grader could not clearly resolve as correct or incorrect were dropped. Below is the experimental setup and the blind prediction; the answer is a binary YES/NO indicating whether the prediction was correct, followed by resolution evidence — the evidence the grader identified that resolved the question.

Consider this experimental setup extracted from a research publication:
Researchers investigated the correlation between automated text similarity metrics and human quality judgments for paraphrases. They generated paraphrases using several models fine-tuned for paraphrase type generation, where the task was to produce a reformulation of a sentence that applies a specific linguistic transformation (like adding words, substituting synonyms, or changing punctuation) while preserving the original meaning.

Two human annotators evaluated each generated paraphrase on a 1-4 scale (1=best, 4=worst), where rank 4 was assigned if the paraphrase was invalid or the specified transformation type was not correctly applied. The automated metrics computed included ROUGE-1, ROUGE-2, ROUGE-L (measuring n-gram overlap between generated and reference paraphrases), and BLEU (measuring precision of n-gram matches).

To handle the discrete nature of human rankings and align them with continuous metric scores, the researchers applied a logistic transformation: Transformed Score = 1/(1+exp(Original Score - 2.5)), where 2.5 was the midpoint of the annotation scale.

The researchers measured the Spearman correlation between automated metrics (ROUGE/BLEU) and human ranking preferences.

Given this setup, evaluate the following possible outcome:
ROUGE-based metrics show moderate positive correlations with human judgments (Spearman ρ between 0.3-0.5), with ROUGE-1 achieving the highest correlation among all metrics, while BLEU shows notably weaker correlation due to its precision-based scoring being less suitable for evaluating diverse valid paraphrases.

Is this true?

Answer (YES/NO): NO